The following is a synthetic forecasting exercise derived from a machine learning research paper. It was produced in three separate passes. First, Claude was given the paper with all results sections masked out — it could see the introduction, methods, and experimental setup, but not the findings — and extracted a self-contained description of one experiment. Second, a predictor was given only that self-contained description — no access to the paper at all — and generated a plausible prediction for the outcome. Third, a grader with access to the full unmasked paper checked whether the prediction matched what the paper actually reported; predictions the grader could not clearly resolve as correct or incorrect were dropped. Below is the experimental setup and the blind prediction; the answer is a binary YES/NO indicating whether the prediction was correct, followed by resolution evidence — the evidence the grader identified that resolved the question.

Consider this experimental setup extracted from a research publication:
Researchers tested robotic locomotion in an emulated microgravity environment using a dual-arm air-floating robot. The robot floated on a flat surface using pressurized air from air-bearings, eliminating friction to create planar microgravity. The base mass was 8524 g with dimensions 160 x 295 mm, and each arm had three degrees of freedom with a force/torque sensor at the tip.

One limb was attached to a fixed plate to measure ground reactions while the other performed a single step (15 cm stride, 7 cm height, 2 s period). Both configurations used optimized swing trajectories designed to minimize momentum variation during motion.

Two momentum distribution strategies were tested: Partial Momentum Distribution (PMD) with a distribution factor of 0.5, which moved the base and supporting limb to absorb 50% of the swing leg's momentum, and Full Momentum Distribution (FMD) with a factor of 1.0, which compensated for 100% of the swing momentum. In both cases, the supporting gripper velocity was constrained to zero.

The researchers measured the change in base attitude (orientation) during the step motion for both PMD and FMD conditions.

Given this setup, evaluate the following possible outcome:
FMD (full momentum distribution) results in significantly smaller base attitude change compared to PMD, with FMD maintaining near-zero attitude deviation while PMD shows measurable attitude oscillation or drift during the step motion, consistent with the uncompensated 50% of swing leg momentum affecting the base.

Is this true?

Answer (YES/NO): NO